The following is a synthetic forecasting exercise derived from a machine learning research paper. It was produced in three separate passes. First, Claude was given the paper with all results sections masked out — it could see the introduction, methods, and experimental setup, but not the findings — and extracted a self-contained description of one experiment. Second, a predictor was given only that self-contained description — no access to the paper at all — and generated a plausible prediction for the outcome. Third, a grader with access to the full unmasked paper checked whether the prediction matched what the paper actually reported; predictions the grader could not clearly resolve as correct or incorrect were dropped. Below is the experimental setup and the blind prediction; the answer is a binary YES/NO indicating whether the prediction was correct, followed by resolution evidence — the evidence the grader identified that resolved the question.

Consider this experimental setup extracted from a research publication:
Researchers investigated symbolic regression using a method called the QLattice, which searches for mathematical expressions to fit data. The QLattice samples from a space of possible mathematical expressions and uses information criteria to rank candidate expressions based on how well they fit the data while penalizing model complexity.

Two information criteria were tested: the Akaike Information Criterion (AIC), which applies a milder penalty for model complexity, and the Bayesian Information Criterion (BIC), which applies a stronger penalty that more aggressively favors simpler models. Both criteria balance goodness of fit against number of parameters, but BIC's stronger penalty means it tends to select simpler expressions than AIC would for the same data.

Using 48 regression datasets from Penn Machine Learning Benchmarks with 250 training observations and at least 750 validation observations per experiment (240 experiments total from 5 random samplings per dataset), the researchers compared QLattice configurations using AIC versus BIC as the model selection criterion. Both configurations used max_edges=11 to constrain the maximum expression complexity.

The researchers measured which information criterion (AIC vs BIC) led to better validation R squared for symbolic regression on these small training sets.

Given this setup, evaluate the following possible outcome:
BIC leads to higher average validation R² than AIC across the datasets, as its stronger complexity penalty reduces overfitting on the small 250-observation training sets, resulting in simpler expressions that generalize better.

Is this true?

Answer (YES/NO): YES